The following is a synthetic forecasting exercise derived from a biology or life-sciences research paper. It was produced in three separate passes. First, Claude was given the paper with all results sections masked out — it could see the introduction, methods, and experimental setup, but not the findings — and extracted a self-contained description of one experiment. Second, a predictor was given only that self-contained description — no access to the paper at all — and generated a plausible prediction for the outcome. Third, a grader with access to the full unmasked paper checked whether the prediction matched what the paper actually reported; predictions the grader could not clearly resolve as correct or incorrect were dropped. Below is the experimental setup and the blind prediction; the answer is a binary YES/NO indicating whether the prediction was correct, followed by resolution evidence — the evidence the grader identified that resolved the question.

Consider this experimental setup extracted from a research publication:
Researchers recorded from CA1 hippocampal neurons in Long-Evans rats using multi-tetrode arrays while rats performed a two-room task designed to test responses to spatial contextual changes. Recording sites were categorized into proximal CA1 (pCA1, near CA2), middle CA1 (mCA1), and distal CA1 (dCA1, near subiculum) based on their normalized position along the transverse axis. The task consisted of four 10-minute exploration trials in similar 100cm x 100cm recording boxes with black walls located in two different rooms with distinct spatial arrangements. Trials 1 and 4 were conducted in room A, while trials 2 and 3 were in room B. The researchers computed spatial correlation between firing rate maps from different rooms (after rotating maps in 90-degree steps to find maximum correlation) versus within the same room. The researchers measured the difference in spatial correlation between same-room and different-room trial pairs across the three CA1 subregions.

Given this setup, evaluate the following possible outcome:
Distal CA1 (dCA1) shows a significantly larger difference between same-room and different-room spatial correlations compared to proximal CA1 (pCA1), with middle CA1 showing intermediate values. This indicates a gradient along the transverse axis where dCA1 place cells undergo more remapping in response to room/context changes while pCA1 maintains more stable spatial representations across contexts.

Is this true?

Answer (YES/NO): NO